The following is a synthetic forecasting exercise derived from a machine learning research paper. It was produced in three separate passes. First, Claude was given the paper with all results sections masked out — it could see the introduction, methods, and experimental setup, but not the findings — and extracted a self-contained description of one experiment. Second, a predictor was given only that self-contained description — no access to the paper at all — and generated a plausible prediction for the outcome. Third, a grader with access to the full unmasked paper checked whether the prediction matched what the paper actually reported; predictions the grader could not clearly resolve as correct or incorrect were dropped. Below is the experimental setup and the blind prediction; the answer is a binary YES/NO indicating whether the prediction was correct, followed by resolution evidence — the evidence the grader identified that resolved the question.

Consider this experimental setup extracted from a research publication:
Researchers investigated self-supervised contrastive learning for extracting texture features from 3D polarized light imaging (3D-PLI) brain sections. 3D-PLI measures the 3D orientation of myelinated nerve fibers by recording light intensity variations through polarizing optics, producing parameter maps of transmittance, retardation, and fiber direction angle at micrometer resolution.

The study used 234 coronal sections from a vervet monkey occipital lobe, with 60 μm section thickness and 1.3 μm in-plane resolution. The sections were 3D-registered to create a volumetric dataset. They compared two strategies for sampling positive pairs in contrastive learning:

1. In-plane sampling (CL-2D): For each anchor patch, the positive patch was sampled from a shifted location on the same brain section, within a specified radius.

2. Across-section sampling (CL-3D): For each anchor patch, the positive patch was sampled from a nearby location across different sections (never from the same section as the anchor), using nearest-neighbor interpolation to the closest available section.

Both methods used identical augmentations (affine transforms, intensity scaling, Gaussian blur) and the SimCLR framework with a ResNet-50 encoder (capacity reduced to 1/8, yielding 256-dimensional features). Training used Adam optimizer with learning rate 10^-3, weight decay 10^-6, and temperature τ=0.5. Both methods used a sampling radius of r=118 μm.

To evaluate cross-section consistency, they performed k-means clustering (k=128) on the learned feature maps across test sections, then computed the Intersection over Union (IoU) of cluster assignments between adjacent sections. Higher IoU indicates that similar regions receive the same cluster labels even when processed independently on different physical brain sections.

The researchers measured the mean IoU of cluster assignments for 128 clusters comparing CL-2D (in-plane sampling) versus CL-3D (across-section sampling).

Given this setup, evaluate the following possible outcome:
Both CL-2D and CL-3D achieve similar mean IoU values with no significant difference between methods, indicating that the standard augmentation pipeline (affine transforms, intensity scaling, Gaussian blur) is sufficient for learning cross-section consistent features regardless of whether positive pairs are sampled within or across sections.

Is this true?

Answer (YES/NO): NO